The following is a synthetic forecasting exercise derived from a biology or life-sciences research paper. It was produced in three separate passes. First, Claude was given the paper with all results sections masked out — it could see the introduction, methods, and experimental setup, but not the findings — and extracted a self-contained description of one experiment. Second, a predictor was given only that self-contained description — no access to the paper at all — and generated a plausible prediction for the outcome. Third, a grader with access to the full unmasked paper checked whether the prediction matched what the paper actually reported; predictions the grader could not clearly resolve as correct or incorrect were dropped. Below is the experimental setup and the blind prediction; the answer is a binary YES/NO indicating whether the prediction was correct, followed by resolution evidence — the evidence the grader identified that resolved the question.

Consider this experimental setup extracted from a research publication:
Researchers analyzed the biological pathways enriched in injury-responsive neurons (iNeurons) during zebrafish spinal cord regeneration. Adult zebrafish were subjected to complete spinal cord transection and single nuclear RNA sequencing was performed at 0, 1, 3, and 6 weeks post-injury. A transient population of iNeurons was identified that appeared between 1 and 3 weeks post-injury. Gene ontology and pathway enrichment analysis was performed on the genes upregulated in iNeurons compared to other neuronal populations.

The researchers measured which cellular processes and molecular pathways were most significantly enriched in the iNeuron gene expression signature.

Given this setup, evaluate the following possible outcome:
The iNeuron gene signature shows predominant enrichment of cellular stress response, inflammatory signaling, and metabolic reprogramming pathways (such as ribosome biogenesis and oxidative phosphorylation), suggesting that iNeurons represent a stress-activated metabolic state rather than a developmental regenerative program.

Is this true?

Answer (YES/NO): NO